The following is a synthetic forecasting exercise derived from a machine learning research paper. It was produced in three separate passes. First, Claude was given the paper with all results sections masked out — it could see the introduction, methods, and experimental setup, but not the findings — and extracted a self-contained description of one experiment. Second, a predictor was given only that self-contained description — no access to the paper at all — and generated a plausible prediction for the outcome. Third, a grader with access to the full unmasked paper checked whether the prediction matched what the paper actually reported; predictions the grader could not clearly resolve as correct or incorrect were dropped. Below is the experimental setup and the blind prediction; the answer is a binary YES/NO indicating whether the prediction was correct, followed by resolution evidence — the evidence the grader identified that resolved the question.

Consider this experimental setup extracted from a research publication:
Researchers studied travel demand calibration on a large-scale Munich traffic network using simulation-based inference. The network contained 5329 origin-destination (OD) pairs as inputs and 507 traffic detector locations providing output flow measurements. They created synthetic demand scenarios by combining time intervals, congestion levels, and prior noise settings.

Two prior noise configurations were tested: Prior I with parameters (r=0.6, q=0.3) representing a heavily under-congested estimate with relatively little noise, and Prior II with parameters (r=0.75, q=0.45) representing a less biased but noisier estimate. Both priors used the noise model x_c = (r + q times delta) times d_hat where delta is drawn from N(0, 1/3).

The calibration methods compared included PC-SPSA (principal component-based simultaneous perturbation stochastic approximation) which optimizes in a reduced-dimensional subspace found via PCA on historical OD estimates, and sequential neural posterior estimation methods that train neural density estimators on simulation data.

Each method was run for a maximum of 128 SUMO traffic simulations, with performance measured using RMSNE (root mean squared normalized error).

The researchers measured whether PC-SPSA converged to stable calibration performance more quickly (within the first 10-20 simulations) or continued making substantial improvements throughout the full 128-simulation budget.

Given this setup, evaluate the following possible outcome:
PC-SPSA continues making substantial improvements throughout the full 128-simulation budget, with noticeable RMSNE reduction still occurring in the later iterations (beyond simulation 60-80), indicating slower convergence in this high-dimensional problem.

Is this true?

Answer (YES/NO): NO